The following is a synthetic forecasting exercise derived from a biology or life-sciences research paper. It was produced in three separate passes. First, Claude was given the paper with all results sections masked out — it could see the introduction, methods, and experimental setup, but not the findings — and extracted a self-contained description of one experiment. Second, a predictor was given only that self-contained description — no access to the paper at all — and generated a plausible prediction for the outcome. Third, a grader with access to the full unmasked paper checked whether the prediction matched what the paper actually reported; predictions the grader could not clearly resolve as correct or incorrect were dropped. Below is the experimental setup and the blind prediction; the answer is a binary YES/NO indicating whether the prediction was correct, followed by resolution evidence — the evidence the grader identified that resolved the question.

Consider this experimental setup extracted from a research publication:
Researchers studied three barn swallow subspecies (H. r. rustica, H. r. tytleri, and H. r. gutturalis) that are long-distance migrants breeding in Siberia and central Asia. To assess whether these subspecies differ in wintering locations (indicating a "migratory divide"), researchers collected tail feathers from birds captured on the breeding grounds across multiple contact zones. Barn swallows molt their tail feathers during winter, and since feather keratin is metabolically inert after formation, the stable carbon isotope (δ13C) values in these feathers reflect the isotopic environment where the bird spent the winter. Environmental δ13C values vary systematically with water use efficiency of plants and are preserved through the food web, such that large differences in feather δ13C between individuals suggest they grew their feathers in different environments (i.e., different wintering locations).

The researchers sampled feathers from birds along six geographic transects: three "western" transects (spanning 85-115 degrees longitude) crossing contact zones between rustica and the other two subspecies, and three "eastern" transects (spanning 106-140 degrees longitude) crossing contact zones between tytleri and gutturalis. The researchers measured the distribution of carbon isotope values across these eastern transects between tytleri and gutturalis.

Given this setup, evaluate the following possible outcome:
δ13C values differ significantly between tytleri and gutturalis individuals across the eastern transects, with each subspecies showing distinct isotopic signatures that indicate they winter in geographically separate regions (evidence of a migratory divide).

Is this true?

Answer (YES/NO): NO